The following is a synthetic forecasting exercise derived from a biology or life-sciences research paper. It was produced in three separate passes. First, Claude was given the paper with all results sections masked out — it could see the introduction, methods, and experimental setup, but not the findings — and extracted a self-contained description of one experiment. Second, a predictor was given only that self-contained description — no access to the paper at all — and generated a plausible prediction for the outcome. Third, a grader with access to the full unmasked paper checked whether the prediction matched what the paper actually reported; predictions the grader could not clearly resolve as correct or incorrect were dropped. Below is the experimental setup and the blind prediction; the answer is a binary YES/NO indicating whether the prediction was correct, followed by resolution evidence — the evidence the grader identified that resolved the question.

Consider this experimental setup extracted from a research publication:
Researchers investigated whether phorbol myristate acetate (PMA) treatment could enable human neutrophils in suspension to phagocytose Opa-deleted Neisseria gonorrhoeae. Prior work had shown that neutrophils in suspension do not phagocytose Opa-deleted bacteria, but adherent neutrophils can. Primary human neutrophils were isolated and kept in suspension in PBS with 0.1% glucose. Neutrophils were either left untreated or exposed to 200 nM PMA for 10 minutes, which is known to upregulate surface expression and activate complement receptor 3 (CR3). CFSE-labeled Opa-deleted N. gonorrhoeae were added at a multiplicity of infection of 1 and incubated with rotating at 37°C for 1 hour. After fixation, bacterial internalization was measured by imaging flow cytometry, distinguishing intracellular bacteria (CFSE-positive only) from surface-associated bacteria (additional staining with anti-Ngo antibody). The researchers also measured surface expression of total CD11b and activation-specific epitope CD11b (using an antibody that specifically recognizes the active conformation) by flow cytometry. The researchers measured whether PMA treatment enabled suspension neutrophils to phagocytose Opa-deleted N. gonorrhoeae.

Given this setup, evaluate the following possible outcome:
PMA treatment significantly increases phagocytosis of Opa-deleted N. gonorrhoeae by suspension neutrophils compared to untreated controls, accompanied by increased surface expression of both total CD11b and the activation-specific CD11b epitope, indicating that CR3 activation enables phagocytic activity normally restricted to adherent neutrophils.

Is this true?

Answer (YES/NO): NO